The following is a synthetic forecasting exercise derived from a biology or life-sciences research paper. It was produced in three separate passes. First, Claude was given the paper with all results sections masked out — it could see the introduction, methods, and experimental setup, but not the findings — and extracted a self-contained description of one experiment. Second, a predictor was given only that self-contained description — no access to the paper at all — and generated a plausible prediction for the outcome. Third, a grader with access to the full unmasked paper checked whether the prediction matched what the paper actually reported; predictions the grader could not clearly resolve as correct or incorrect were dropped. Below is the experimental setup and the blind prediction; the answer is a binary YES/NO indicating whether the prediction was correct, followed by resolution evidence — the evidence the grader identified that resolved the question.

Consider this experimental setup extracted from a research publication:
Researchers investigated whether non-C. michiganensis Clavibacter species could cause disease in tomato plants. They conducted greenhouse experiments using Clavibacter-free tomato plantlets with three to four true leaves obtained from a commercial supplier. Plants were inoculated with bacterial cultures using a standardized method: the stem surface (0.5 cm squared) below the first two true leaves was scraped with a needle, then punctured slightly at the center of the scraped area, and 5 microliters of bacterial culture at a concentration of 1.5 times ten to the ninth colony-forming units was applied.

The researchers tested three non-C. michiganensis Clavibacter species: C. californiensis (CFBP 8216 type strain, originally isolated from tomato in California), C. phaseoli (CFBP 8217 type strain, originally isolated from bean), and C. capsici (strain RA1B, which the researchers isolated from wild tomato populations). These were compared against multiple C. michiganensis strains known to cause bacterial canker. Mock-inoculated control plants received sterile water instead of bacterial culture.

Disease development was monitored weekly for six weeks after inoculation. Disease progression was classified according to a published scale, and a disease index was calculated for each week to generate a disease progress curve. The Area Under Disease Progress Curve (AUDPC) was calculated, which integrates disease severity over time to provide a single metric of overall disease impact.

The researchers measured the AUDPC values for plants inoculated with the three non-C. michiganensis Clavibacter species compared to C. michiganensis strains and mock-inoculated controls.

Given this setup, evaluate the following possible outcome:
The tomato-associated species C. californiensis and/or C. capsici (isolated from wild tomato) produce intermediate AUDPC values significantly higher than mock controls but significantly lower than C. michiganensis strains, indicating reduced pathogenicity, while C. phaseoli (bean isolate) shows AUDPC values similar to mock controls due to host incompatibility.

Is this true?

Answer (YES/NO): NO